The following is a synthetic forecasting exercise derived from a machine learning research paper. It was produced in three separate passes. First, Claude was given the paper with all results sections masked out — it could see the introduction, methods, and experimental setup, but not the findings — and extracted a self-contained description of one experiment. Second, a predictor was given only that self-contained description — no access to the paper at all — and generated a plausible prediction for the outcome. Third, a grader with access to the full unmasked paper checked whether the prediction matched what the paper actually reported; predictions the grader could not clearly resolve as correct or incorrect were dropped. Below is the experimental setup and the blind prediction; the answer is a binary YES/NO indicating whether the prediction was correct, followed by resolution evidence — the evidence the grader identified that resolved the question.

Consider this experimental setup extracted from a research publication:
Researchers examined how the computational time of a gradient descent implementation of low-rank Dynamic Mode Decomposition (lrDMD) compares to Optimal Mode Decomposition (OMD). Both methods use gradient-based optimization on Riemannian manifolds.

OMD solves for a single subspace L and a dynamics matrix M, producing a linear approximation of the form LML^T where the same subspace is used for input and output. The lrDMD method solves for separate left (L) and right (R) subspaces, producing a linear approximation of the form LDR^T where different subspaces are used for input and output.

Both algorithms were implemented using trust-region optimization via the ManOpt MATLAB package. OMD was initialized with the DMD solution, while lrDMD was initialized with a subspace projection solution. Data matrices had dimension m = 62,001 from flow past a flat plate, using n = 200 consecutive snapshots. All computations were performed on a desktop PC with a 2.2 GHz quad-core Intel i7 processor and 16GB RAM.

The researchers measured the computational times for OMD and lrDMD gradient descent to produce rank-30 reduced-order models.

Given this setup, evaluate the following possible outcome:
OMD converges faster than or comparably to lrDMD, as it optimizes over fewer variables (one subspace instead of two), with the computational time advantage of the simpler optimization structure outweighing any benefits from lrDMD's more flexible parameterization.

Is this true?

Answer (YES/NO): YES